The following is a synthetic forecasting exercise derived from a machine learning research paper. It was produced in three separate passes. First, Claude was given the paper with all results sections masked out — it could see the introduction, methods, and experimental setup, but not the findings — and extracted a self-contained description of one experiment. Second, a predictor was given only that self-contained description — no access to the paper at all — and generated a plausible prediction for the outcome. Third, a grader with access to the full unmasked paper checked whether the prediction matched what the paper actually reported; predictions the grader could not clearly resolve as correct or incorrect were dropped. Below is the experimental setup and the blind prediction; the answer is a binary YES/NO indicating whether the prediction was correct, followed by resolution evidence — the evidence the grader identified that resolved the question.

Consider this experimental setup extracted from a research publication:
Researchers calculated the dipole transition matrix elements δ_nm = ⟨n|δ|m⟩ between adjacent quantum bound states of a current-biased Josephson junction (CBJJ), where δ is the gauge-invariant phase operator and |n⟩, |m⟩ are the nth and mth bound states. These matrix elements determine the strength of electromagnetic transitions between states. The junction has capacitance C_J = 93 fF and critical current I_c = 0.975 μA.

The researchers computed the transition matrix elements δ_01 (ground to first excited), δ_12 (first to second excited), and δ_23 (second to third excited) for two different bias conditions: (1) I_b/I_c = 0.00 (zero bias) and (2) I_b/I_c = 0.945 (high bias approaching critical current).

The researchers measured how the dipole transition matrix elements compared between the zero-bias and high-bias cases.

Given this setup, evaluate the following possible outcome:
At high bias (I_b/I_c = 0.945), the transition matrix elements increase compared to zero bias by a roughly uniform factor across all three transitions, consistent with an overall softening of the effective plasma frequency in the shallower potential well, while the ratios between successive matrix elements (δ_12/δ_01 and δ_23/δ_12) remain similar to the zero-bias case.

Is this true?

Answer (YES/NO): NO